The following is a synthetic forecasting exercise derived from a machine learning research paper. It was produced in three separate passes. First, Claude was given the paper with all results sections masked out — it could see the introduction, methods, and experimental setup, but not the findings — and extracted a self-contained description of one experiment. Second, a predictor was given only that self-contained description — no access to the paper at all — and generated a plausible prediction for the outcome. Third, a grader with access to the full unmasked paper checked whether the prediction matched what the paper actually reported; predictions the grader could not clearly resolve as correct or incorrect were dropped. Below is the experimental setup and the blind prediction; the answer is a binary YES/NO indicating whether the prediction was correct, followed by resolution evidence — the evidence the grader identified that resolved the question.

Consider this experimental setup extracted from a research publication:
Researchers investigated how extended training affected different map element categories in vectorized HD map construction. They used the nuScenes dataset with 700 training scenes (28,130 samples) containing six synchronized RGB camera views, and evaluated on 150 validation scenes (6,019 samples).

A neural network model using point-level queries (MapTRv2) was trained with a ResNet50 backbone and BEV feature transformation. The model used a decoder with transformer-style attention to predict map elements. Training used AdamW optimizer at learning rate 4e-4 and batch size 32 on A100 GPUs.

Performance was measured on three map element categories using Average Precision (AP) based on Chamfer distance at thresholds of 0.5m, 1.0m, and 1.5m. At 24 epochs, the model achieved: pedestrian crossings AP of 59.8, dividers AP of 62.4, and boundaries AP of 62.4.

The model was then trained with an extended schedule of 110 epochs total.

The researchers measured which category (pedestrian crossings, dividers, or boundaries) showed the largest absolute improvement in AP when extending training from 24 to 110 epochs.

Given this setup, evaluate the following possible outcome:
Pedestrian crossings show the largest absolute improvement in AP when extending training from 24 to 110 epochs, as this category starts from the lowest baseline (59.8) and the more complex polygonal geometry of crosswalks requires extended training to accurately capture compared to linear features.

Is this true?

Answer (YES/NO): YES